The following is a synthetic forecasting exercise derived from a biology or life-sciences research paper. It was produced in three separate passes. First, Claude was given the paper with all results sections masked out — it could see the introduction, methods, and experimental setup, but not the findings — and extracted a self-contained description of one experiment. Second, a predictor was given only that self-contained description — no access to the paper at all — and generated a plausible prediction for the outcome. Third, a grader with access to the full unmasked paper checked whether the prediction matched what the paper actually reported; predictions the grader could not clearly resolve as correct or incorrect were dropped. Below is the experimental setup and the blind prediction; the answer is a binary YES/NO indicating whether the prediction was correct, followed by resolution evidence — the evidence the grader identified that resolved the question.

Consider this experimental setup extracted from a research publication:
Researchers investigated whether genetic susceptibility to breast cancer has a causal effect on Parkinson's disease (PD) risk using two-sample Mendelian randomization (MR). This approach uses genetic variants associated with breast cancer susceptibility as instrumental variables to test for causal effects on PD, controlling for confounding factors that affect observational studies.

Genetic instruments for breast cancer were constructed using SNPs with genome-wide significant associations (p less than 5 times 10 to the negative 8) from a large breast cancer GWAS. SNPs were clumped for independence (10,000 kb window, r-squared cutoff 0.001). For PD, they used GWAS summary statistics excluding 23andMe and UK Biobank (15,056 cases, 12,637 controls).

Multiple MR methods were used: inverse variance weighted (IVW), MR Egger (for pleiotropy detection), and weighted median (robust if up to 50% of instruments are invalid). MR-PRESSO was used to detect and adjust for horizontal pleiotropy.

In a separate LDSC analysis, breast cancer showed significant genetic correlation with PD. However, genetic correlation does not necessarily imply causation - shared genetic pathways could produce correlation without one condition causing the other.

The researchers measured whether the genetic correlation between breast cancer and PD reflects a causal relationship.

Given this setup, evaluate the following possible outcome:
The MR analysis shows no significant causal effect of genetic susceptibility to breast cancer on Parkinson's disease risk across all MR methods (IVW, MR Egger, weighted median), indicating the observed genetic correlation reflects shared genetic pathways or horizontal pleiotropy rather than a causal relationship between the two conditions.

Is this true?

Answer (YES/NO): YES